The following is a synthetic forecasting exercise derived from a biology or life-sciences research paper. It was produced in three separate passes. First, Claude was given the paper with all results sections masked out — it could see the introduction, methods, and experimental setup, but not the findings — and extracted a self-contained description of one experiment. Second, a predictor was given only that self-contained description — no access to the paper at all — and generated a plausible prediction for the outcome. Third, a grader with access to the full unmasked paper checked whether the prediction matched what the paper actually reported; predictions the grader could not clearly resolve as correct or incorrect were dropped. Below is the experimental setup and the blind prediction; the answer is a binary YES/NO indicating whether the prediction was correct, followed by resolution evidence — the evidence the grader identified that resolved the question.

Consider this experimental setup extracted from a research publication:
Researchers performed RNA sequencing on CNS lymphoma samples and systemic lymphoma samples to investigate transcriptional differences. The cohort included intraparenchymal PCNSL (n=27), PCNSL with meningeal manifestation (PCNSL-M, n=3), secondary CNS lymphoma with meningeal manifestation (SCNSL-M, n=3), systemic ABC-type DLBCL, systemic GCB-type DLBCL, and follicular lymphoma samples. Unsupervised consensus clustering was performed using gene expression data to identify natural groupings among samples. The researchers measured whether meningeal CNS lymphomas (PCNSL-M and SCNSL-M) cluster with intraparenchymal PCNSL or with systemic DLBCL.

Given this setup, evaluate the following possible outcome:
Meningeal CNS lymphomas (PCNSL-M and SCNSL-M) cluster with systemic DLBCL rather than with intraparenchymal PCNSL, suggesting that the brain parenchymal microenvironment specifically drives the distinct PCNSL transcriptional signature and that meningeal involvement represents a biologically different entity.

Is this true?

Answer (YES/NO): YES